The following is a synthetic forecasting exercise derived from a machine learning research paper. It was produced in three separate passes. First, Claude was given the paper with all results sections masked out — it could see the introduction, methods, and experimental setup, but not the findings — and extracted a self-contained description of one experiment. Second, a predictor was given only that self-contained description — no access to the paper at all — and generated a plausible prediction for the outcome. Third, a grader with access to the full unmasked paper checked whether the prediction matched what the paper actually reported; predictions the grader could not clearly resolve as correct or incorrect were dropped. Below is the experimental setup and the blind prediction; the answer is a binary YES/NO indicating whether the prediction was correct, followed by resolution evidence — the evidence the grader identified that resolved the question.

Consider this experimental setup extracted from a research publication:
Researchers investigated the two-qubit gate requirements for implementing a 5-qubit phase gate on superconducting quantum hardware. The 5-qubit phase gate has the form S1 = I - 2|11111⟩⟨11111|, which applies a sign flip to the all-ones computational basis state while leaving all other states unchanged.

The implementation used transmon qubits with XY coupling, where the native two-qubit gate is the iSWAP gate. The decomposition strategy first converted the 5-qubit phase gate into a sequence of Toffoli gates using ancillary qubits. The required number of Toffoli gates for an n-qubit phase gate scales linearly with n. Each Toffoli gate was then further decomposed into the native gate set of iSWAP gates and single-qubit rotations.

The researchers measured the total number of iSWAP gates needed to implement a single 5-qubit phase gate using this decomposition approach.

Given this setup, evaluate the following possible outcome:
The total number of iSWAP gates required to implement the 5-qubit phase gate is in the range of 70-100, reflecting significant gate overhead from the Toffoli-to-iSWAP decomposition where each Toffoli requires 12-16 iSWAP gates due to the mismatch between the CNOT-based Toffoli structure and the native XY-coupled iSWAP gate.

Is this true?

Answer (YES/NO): NO